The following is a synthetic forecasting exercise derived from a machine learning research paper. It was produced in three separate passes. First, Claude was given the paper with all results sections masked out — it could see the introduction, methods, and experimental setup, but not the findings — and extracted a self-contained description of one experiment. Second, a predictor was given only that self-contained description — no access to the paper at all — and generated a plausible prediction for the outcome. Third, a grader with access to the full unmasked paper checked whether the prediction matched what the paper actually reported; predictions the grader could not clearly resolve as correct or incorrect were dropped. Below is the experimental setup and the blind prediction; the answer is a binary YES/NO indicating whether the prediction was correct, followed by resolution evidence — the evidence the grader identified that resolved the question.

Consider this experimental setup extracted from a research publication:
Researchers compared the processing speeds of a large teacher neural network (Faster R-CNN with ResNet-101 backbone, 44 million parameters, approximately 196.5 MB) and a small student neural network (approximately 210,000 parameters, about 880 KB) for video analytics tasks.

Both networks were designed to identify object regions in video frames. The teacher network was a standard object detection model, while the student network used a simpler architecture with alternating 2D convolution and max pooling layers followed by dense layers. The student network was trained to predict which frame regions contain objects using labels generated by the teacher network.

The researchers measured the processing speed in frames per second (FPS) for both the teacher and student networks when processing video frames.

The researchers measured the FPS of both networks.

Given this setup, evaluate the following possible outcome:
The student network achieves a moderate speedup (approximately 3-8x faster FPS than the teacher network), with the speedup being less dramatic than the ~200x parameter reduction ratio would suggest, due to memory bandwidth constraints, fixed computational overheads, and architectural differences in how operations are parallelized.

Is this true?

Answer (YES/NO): NO